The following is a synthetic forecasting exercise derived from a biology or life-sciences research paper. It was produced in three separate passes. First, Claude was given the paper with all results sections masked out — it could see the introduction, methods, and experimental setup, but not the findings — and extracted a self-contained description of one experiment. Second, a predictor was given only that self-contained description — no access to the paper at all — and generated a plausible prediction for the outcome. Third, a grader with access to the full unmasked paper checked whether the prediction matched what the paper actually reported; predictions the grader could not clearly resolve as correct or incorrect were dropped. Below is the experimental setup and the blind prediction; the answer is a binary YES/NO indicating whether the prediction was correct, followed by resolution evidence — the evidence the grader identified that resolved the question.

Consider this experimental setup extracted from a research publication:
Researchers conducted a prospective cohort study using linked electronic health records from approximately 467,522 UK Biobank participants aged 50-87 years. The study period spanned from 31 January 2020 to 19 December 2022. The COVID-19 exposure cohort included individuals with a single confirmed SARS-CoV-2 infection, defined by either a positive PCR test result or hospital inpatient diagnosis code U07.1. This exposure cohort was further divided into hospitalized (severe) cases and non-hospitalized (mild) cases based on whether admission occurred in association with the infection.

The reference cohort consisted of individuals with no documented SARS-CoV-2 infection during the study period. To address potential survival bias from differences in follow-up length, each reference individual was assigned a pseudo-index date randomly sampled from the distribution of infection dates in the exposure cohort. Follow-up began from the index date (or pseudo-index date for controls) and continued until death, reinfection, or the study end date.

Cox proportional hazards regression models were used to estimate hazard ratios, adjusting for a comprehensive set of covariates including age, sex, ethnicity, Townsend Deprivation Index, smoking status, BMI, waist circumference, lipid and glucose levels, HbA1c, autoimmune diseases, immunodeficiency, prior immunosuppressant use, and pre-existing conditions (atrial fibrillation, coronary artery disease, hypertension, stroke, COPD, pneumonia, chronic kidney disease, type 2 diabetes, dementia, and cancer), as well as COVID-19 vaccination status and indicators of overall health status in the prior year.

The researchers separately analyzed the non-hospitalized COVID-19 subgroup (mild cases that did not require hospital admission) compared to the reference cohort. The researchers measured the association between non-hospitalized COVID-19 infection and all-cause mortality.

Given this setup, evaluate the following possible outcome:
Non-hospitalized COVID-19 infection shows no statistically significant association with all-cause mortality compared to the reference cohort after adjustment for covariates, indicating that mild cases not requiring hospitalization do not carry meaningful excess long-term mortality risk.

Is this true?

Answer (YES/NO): NO